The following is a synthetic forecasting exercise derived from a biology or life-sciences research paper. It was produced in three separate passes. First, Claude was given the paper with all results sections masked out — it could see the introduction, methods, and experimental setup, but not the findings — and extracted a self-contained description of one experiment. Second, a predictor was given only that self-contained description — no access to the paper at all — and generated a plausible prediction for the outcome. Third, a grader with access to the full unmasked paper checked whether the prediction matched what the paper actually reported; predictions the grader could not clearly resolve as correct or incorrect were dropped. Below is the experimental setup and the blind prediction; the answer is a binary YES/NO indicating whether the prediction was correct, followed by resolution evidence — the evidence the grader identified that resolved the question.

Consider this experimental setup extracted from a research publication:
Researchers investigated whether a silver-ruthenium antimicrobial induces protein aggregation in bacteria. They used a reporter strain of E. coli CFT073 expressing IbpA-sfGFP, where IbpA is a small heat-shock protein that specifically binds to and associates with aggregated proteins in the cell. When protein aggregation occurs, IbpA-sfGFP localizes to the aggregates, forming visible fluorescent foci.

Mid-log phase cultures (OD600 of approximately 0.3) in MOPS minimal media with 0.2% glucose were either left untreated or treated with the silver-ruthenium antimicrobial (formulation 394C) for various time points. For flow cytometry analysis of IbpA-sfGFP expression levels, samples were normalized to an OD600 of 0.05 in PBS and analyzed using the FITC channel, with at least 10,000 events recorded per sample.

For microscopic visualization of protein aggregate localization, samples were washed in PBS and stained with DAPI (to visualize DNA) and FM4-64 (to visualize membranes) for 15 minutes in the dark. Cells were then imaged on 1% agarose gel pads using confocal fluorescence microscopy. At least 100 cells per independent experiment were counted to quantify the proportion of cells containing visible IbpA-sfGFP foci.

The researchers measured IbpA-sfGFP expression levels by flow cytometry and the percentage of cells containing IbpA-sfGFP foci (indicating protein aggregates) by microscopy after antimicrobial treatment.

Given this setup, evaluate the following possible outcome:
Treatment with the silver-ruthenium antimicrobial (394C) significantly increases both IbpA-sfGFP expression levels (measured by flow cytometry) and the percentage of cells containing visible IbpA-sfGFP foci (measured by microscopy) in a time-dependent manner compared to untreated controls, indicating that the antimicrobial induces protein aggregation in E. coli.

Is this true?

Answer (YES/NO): NO